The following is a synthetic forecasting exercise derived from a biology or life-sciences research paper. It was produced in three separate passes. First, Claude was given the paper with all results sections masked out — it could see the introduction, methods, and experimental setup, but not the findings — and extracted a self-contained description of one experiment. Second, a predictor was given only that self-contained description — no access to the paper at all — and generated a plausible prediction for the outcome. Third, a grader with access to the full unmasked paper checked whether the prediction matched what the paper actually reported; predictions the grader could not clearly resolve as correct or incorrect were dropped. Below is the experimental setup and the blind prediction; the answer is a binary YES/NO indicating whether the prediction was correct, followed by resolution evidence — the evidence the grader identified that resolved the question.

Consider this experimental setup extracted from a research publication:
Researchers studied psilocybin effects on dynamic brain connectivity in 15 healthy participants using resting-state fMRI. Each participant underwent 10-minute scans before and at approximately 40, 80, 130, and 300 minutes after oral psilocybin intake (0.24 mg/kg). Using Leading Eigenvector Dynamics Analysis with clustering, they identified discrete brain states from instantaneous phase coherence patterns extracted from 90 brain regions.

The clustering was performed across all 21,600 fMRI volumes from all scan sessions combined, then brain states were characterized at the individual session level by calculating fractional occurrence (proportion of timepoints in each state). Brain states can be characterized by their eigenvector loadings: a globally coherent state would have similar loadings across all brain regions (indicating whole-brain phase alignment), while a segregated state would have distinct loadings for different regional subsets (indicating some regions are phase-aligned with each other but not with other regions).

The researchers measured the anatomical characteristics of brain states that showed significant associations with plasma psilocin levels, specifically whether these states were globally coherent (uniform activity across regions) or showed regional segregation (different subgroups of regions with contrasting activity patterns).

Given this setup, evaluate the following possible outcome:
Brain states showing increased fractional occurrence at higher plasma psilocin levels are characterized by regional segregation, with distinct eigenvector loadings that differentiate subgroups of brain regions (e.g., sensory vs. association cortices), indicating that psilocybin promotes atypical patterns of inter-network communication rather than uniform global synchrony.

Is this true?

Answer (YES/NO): NO